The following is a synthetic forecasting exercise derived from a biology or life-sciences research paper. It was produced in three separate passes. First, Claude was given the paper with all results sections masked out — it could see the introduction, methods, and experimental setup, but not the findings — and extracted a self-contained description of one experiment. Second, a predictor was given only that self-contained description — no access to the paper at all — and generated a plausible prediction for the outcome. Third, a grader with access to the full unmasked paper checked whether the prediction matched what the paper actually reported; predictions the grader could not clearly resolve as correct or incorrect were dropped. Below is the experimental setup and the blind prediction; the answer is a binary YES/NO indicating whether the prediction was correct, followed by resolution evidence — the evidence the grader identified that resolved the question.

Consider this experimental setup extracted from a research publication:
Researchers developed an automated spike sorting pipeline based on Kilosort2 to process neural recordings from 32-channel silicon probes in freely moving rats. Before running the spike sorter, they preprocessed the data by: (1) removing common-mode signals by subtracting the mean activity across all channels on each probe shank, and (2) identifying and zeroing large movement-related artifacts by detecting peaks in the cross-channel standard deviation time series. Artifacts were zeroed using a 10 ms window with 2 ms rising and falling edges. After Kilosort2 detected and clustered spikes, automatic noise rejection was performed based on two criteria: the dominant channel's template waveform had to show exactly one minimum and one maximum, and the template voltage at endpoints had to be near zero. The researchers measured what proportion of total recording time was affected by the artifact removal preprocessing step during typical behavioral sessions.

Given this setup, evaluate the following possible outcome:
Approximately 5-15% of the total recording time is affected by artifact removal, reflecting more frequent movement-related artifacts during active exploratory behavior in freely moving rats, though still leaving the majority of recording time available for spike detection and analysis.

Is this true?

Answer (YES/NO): YES